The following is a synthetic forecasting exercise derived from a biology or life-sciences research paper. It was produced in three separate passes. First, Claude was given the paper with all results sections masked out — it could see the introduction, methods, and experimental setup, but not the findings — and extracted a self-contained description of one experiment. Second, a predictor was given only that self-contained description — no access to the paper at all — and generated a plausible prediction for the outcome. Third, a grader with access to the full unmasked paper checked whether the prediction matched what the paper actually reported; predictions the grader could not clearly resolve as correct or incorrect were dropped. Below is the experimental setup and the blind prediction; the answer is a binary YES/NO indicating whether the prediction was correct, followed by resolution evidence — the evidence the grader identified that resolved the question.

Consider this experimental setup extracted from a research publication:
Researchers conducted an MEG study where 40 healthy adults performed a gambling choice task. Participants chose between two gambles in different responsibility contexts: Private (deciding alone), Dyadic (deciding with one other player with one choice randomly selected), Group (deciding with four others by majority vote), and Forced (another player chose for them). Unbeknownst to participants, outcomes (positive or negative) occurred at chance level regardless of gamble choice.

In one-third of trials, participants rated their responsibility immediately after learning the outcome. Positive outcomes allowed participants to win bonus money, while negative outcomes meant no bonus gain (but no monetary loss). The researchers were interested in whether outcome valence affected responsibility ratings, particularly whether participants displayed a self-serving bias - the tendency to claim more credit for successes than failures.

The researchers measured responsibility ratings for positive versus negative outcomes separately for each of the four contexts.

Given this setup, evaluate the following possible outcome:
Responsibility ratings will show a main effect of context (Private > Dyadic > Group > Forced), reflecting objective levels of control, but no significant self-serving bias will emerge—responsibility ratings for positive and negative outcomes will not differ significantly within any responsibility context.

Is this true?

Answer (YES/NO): NO